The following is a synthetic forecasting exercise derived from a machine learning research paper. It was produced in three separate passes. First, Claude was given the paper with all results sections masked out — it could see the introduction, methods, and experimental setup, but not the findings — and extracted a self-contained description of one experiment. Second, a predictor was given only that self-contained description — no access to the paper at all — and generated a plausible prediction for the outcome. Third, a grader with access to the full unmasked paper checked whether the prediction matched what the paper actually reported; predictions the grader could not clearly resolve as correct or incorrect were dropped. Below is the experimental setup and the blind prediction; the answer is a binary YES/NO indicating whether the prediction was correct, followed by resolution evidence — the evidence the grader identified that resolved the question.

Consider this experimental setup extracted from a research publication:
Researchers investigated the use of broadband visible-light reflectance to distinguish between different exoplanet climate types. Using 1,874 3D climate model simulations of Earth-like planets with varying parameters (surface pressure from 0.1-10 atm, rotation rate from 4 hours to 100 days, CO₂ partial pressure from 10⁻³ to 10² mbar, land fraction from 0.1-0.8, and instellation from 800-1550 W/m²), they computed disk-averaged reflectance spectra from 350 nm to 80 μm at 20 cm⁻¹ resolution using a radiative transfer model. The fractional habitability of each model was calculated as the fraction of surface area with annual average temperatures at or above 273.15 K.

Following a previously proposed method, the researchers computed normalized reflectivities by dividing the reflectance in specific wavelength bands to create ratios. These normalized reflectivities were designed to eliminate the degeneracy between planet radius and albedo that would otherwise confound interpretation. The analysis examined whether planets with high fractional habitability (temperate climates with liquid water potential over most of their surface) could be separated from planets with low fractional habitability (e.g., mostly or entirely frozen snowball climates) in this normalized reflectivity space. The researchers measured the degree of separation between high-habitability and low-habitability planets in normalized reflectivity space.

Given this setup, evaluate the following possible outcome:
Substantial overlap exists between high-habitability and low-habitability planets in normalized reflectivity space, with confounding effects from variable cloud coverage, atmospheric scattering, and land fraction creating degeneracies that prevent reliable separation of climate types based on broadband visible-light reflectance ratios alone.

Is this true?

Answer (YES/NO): YES